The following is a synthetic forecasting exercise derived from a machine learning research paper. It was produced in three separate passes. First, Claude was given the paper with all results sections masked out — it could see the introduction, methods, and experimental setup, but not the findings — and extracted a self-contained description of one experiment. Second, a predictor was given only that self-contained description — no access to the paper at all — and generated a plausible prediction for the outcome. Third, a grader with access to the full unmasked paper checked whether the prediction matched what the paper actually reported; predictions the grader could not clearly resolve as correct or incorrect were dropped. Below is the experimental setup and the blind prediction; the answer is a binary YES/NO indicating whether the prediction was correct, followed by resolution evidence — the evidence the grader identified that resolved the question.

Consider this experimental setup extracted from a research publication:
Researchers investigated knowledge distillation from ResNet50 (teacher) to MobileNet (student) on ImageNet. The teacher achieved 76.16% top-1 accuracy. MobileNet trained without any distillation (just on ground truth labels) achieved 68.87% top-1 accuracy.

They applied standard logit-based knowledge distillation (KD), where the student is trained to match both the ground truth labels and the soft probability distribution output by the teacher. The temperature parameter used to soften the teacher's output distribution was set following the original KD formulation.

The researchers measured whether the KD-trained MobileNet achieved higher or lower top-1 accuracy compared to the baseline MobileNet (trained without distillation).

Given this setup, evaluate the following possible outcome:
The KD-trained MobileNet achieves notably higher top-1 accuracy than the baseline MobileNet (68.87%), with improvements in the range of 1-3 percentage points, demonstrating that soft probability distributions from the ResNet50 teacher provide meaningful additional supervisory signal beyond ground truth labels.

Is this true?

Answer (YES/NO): NO